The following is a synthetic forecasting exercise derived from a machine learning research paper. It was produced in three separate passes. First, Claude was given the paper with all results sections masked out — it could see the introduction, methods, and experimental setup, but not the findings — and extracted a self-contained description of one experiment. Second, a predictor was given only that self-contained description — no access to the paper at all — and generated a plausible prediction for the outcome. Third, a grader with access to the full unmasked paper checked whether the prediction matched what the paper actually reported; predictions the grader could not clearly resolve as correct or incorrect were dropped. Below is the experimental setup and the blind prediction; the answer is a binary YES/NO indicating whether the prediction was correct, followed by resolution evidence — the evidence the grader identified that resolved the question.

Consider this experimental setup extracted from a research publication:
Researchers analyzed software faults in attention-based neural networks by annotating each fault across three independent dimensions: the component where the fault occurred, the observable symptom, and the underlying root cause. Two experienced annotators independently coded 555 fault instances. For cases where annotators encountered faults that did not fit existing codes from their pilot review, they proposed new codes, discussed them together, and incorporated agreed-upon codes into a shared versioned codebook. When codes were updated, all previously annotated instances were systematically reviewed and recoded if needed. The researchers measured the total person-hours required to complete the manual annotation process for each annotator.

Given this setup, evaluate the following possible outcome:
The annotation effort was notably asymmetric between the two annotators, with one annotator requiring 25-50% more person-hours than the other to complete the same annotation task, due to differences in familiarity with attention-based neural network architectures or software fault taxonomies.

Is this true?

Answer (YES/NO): NO